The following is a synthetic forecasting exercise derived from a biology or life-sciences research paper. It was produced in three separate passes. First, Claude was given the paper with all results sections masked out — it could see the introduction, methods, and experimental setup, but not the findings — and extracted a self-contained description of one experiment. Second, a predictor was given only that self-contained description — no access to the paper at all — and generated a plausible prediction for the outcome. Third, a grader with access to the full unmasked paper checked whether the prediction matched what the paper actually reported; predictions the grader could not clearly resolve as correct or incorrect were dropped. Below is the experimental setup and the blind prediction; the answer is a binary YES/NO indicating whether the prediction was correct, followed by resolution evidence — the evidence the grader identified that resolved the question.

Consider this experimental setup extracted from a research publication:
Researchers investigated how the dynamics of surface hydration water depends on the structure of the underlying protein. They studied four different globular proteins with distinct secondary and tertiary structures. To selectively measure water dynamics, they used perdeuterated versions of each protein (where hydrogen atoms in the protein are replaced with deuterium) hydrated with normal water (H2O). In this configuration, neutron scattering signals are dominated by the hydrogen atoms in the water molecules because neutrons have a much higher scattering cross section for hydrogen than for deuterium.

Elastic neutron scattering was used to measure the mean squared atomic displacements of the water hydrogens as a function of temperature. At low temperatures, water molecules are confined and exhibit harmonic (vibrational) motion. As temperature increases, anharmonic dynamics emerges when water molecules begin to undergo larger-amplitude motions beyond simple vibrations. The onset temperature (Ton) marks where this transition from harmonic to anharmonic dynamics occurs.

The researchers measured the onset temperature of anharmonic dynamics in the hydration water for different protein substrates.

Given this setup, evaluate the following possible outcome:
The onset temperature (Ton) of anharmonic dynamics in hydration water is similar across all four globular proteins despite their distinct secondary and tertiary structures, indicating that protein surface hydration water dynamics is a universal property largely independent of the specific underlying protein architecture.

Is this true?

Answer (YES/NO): YES